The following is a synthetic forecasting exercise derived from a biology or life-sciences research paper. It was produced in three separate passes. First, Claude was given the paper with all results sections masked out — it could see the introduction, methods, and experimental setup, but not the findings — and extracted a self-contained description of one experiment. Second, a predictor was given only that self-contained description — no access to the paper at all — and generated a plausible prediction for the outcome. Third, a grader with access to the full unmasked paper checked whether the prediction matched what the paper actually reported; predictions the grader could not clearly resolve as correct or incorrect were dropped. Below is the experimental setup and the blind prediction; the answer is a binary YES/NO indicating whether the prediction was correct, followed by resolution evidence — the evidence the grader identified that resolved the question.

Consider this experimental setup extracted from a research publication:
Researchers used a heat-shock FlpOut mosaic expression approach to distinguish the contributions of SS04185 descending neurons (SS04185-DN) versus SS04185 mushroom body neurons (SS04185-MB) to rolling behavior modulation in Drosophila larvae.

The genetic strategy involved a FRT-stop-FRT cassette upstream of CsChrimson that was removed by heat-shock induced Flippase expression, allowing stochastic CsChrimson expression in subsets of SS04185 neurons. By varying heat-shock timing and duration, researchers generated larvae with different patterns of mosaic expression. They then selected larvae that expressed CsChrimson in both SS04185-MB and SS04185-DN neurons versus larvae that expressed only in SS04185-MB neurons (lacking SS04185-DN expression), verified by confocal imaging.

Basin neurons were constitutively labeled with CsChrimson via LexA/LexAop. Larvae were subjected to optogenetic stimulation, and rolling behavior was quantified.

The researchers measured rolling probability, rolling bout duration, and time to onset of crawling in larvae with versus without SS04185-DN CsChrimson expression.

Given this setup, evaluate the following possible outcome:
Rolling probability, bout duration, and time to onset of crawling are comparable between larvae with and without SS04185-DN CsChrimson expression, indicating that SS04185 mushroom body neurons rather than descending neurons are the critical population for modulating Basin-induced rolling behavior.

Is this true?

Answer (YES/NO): NO